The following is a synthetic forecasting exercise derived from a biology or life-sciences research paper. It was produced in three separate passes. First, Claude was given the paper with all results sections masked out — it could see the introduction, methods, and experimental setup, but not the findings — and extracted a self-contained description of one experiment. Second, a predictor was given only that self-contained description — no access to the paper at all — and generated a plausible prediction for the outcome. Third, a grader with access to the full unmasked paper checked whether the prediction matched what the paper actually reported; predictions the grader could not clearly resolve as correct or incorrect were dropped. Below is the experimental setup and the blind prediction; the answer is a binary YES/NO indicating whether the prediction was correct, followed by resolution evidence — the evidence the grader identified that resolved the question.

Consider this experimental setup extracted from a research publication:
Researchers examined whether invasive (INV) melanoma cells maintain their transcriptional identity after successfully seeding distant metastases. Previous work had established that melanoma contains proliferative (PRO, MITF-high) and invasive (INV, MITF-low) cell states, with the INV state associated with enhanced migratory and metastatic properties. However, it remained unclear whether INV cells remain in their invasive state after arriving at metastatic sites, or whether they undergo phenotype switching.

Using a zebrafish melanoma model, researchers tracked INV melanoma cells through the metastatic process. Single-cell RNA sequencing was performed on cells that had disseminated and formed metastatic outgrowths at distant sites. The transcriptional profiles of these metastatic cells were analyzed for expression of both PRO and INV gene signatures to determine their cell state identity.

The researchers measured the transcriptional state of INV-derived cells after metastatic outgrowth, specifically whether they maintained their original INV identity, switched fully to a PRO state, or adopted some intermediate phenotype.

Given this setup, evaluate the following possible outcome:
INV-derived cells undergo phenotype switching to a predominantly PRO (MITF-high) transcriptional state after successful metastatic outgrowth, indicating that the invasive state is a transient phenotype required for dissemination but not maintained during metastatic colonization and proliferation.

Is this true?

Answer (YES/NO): NO